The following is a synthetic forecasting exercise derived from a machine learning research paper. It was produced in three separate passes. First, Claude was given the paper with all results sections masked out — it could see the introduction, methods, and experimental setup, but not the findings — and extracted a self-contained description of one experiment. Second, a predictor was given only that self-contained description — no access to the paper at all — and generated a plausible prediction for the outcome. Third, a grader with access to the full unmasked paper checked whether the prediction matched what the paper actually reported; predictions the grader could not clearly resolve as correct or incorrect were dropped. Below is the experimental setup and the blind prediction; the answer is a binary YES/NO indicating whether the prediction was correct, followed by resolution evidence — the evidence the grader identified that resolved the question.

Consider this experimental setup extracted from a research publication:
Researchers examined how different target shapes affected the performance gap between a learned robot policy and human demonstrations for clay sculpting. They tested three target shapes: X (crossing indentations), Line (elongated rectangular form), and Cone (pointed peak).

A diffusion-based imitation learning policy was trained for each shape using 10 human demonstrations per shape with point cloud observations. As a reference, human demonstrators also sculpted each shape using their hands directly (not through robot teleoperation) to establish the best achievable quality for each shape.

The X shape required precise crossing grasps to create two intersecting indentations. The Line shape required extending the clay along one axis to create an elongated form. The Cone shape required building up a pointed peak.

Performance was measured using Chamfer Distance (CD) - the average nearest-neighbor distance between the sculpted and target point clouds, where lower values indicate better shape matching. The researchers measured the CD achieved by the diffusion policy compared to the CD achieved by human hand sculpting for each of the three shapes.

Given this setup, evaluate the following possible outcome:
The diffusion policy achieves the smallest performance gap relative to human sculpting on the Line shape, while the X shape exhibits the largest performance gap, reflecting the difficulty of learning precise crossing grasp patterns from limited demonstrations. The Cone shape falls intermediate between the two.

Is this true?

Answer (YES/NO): NO